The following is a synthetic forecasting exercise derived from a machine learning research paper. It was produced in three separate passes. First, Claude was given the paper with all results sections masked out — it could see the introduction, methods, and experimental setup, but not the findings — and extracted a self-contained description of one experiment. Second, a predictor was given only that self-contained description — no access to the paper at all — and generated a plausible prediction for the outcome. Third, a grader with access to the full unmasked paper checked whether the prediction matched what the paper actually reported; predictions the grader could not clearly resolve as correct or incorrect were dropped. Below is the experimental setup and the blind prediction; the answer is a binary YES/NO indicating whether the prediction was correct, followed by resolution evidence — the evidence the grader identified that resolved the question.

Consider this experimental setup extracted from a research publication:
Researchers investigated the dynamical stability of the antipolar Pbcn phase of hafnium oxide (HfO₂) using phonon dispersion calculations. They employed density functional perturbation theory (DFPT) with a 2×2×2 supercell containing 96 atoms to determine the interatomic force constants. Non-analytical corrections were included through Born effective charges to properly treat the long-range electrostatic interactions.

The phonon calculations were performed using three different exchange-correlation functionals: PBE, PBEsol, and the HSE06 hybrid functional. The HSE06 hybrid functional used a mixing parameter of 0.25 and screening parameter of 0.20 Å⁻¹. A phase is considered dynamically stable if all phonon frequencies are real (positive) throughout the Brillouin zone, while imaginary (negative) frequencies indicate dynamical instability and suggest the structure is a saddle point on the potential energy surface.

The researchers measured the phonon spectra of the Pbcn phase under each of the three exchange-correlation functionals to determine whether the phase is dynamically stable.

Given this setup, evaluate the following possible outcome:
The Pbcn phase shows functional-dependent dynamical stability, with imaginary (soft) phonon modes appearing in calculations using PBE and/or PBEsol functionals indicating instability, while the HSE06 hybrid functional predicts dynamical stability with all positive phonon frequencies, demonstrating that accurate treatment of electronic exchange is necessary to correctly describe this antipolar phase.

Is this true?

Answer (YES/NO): NO